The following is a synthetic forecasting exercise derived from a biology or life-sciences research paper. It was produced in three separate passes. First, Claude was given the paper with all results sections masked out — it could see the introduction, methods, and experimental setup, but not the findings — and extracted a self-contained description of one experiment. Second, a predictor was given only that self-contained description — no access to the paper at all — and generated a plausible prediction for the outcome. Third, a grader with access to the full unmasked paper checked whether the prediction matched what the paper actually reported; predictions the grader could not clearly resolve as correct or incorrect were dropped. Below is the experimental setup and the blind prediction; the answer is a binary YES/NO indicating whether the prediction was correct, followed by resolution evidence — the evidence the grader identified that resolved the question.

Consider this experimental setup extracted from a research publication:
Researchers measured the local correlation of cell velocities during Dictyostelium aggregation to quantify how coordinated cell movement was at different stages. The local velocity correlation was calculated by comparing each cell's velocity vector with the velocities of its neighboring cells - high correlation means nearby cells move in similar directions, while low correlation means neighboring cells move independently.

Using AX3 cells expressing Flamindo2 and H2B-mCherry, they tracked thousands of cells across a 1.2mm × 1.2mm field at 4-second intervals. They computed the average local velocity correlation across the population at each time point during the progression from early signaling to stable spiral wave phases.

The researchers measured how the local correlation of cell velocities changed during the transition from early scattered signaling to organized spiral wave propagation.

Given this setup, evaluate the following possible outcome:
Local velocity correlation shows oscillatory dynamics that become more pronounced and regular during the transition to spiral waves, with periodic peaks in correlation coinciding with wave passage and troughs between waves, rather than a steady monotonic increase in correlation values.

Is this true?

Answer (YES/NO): NO